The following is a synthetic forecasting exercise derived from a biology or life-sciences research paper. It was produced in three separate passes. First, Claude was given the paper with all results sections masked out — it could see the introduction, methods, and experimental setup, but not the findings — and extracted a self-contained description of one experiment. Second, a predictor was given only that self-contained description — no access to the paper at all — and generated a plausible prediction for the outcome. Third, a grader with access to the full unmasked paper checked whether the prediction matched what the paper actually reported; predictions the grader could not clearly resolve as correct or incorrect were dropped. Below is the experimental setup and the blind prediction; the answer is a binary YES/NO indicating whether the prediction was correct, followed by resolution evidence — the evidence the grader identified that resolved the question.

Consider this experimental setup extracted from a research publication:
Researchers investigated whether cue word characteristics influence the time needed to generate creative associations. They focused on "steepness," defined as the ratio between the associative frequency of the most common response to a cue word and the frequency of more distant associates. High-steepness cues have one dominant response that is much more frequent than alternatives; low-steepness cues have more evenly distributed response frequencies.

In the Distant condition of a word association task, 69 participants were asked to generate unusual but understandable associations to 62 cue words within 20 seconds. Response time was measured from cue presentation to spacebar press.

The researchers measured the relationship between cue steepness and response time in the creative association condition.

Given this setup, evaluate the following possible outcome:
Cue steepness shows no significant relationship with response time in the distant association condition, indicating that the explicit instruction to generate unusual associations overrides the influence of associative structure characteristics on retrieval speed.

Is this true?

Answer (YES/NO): YES